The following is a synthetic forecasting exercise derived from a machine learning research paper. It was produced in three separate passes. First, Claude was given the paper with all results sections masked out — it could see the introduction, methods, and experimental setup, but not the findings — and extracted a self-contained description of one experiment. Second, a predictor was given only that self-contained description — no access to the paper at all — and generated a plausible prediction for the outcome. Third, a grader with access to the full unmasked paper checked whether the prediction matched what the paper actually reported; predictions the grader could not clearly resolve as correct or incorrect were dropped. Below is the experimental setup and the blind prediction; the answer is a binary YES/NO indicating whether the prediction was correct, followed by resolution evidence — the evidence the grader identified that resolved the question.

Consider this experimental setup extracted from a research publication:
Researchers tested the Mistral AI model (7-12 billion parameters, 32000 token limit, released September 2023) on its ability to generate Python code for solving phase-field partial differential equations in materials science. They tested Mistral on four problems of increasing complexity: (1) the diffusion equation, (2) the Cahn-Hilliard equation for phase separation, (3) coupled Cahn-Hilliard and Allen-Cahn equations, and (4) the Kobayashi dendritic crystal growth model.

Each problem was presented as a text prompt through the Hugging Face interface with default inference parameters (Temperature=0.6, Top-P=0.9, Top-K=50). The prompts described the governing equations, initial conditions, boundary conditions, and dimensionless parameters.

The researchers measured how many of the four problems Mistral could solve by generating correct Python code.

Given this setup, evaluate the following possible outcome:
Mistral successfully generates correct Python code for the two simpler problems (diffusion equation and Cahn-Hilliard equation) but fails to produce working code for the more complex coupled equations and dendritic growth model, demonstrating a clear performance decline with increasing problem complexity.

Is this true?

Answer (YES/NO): NO